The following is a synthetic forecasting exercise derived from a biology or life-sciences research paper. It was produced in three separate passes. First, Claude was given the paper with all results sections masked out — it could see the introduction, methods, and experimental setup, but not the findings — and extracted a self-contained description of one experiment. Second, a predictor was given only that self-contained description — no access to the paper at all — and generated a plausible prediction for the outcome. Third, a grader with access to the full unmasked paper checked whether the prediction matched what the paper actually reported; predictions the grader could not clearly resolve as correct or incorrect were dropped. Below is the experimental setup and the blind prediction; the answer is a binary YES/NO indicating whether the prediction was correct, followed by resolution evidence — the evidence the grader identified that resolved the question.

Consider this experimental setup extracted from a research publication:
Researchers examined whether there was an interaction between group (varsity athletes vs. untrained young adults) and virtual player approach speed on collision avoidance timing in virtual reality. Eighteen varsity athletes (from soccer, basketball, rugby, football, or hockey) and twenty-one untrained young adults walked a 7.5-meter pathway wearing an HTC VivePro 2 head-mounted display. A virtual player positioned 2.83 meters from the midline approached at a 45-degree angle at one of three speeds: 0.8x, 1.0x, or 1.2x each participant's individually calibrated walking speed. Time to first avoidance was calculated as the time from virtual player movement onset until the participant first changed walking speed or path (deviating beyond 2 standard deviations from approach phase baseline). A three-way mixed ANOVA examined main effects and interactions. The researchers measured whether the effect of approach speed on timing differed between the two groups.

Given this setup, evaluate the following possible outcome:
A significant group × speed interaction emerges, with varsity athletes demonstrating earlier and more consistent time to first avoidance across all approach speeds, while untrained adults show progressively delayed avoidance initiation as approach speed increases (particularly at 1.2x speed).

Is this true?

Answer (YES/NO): NO